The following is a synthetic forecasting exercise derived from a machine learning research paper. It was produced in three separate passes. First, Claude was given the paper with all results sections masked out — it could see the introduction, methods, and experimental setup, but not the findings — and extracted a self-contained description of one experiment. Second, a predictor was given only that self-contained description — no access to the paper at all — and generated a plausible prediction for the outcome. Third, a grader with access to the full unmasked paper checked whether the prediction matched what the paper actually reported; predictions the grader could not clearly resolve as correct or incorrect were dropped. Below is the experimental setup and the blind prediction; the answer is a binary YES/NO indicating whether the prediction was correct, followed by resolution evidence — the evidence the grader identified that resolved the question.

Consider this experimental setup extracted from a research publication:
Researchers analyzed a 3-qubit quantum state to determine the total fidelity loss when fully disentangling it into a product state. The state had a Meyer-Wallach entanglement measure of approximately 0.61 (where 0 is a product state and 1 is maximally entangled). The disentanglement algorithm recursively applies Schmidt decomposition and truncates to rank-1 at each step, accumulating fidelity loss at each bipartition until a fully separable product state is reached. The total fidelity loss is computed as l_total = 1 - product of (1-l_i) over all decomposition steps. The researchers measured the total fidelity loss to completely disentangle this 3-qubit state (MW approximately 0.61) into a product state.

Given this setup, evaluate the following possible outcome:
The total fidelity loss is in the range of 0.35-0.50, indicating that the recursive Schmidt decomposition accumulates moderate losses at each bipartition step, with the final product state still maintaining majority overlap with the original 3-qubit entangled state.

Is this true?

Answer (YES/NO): NO